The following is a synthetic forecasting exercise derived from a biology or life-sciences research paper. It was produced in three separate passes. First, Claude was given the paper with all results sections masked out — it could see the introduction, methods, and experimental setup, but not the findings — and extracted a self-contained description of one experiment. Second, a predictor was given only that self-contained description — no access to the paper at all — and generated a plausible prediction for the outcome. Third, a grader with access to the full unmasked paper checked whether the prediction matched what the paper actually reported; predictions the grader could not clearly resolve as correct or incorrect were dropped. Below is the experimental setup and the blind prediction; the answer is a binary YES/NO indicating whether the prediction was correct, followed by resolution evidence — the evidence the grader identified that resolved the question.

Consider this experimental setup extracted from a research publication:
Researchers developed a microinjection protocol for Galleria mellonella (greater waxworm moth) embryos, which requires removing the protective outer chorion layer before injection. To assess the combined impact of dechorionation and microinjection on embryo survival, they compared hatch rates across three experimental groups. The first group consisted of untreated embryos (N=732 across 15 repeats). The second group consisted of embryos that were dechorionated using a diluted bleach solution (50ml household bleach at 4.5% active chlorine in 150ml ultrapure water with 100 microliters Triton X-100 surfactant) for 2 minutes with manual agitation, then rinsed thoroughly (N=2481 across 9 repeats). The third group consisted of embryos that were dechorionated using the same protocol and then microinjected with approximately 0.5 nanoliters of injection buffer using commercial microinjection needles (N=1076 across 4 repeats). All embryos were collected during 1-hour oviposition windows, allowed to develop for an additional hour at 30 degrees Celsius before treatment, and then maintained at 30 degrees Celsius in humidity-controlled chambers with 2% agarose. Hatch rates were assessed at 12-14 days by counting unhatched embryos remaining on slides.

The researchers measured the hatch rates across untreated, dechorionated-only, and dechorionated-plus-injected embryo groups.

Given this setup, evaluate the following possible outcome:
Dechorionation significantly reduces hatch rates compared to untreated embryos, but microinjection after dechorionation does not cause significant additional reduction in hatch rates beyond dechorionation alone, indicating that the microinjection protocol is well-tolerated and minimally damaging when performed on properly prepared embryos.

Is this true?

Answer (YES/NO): NO